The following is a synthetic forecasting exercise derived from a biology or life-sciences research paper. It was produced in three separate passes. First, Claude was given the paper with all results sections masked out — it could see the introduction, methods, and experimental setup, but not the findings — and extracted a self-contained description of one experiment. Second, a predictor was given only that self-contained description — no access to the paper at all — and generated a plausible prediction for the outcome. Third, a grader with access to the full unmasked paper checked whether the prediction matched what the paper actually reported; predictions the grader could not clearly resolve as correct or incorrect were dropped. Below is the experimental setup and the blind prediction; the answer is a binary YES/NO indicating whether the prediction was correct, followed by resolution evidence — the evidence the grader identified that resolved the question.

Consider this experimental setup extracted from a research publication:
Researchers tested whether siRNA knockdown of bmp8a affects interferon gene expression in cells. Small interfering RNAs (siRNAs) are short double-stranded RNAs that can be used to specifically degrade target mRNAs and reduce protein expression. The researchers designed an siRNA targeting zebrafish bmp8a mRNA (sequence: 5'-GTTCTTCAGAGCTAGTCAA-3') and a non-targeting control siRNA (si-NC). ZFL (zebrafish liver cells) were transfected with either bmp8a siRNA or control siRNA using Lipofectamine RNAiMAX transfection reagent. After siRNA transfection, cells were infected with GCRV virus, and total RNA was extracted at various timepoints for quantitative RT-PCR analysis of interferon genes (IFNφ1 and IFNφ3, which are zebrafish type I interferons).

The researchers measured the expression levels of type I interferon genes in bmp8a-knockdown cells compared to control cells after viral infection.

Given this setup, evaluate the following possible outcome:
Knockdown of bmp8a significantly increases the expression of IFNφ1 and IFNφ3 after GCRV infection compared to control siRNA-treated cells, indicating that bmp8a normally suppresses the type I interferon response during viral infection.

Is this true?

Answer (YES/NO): NO